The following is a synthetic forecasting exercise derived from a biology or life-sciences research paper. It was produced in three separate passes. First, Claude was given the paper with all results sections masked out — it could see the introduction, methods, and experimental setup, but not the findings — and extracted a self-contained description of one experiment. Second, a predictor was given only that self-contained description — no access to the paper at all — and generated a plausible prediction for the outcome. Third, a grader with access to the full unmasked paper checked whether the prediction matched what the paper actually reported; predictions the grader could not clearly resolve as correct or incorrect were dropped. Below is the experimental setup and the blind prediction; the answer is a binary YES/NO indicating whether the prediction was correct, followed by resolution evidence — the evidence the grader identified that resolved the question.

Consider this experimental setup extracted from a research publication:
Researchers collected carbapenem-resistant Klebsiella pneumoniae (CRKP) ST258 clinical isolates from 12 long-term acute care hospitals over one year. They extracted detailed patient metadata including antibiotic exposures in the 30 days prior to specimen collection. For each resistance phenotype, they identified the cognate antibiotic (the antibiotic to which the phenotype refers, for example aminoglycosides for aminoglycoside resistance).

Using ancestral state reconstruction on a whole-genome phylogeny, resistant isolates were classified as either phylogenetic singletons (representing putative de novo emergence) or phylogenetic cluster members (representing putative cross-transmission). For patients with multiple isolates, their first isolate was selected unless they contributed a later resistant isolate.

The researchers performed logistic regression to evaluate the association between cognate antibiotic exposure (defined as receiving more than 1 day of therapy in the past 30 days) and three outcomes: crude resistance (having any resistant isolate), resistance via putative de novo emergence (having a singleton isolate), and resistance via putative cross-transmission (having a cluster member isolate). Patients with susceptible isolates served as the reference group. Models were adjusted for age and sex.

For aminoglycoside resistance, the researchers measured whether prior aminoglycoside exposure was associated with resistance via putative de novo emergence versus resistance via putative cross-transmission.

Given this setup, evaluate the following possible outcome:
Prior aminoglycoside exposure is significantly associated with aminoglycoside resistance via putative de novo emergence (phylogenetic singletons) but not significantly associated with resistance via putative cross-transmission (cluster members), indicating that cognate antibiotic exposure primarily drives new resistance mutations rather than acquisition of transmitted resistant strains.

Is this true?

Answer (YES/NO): NO